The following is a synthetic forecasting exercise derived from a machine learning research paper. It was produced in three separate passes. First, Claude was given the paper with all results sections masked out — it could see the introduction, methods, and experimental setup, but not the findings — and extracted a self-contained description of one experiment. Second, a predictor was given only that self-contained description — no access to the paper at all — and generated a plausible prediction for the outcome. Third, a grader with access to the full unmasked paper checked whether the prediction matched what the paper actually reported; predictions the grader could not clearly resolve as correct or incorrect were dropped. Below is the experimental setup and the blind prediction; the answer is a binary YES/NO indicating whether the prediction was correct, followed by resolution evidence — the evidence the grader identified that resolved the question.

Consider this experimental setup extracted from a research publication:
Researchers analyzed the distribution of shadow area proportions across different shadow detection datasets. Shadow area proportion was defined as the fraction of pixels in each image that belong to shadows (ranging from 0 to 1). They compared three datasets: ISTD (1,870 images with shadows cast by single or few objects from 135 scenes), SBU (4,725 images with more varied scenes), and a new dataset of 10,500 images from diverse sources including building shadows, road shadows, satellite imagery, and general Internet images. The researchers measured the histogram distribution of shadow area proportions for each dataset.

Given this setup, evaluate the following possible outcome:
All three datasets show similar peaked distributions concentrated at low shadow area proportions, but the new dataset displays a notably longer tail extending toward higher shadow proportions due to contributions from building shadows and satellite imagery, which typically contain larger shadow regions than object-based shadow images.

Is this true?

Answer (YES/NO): NO